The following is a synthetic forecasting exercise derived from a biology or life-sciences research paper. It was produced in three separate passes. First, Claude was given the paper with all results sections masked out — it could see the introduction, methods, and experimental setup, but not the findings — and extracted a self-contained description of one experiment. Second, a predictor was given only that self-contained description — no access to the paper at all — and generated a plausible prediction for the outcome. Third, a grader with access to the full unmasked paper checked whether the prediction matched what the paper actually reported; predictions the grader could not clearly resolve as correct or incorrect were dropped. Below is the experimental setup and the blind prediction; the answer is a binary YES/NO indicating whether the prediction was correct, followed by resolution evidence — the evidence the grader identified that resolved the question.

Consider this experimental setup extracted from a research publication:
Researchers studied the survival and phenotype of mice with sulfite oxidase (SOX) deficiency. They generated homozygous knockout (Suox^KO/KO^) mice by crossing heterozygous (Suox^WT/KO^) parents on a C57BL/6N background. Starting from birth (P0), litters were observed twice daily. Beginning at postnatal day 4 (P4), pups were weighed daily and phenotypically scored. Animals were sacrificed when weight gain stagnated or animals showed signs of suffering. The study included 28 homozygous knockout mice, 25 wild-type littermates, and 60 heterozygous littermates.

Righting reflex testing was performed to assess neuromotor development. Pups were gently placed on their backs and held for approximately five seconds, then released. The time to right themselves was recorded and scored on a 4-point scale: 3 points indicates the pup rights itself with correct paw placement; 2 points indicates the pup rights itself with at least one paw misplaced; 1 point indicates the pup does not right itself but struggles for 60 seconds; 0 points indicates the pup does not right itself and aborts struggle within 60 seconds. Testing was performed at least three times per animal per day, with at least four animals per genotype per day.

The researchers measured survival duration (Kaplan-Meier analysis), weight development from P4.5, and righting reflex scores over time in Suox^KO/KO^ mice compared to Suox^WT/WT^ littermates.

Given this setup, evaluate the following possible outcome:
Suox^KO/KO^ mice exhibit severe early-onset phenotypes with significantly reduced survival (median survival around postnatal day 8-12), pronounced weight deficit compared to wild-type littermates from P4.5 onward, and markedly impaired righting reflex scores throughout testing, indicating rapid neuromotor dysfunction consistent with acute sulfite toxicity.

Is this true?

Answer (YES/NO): NO